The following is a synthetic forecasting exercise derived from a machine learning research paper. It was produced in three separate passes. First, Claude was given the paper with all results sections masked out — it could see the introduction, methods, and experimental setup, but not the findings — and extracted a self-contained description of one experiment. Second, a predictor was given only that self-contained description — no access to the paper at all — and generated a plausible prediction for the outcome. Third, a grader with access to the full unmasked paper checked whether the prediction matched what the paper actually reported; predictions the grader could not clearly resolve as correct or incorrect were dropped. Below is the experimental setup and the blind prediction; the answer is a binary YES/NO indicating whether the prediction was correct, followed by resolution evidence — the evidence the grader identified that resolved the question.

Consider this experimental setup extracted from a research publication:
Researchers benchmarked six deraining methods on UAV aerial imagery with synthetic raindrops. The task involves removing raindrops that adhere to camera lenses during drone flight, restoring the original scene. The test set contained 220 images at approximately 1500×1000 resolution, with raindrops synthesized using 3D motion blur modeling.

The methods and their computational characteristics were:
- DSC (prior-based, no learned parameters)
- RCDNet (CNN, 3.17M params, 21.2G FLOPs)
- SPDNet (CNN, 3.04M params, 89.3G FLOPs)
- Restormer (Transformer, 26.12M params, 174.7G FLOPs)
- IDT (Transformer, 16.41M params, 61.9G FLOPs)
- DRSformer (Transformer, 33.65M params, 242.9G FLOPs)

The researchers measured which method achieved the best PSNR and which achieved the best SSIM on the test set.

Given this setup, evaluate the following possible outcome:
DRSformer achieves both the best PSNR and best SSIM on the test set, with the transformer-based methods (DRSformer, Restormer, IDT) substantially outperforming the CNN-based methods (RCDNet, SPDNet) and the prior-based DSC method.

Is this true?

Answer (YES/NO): NO